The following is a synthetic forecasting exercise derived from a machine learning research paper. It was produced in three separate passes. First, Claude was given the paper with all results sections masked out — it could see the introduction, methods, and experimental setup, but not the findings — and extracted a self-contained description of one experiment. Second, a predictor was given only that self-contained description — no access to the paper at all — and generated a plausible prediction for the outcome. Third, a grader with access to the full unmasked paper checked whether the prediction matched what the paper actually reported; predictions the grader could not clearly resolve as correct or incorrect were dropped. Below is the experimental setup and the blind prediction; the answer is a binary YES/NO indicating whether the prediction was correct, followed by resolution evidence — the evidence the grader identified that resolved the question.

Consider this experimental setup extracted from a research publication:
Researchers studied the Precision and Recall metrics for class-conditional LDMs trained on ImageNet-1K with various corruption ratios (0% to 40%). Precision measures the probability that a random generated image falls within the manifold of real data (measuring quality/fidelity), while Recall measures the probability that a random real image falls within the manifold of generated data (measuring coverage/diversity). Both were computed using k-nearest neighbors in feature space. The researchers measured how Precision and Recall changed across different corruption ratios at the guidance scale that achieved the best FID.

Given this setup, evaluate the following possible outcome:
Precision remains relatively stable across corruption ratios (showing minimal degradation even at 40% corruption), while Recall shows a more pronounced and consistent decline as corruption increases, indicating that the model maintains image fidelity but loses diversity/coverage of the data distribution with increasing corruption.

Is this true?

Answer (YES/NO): NO